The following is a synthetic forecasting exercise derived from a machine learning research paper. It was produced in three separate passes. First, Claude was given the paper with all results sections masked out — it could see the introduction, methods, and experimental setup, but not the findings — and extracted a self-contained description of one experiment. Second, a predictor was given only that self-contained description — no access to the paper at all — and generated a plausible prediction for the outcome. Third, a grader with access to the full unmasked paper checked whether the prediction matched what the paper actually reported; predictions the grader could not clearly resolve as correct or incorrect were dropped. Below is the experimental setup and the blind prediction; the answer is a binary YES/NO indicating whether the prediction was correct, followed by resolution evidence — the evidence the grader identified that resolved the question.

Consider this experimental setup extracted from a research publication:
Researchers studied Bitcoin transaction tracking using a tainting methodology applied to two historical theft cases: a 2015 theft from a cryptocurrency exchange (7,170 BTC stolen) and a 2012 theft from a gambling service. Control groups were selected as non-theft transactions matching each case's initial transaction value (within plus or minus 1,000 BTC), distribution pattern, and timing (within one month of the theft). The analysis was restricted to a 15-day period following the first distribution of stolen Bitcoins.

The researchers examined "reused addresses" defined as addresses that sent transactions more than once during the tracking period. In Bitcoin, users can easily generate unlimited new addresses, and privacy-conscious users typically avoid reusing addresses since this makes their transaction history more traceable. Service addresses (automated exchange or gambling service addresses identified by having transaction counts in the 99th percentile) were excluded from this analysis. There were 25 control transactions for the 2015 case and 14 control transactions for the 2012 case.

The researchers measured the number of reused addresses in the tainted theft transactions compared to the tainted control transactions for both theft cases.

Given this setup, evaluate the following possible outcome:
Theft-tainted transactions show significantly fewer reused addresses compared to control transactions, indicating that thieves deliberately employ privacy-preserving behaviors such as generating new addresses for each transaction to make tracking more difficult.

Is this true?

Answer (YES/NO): NO